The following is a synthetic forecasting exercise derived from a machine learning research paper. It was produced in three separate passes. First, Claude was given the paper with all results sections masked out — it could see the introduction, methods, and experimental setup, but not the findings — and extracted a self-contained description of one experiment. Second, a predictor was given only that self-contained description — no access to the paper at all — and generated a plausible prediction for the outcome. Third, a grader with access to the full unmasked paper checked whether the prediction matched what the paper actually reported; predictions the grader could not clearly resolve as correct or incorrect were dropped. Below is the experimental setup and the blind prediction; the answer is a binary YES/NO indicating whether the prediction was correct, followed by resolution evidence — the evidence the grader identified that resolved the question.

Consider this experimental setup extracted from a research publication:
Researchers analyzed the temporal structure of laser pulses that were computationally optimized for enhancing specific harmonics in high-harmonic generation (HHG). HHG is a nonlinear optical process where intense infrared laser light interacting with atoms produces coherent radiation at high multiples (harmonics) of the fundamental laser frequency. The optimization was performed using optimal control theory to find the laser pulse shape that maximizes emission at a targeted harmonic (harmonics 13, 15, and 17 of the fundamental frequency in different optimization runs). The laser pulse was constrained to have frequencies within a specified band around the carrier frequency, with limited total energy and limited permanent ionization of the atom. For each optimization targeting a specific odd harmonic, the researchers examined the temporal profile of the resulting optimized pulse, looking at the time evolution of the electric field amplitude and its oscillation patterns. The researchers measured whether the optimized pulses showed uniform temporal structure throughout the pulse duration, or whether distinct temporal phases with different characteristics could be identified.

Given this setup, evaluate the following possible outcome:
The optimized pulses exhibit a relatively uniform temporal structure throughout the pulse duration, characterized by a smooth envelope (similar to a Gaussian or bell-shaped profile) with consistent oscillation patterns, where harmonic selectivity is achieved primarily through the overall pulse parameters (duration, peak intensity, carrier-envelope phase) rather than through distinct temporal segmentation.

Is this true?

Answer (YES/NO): NO